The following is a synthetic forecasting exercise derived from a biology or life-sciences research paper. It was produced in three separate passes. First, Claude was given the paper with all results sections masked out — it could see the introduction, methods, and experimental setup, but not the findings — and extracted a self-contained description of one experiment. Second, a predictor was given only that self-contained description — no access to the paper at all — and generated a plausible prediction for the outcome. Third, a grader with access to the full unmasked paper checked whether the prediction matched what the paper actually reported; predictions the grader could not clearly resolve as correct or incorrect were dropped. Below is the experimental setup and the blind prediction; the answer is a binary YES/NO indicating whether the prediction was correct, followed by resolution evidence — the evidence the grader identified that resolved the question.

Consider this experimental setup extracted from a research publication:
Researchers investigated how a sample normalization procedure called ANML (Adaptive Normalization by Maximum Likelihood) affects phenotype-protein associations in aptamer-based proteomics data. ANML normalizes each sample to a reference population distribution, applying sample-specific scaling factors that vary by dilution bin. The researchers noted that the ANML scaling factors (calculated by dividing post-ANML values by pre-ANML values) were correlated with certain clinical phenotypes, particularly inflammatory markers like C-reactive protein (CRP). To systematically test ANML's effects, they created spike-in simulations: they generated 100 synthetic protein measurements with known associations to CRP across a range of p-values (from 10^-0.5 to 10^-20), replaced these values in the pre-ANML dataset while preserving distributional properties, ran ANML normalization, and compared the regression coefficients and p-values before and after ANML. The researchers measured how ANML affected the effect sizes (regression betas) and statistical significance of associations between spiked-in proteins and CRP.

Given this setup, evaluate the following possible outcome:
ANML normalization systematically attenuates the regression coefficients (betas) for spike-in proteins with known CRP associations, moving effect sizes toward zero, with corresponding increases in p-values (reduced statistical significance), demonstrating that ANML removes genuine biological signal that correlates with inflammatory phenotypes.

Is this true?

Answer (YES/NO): NO